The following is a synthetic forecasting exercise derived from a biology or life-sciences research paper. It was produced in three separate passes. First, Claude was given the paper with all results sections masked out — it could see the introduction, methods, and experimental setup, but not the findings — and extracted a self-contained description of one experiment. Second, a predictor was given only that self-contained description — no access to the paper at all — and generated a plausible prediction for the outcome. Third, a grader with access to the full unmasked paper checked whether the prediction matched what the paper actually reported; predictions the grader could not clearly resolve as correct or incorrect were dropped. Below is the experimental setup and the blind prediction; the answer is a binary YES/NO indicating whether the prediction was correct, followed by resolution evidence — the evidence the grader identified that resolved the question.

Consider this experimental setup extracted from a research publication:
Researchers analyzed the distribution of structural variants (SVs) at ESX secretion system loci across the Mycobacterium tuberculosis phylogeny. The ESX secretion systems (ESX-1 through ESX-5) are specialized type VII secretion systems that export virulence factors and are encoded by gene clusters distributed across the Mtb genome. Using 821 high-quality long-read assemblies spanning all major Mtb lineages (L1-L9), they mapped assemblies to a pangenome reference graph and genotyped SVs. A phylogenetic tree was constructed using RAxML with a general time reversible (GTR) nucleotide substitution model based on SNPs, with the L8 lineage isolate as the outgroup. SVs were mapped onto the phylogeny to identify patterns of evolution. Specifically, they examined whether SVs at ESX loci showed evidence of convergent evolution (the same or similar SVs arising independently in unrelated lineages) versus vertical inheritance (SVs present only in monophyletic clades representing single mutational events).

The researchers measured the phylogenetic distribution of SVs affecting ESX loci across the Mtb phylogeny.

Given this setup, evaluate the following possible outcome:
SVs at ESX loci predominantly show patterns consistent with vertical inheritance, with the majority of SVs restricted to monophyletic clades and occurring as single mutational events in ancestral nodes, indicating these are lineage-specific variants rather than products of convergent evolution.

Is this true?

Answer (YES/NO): NO